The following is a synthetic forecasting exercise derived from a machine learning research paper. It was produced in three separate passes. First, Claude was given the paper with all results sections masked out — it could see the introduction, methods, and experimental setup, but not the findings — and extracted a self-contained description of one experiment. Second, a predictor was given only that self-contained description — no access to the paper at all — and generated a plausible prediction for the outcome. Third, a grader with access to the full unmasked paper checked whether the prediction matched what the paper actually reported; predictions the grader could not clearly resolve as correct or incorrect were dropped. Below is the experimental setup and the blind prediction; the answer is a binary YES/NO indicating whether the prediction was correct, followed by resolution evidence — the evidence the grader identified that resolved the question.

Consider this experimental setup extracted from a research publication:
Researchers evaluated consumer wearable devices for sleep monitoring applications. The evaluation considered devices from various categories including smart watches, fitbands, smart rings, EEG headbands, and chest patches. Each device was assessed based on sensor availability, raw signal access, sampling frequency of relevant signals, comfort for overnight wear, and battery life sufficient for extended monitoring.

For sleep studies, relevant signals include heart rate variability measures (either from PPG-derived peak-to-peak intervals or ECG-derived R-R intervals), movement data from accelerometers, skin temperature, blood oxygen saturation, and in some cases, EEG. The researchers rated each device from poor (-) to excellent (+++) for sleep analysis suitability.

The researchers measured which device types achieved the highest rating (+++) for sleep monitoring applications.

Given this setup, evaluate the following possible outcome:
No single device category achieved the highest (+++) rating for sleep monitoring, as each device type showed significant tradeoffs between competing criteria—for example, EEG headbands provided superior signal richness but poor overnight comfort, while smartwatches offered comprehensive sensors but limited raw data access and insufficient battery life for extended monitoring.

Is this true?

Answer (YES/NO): NO